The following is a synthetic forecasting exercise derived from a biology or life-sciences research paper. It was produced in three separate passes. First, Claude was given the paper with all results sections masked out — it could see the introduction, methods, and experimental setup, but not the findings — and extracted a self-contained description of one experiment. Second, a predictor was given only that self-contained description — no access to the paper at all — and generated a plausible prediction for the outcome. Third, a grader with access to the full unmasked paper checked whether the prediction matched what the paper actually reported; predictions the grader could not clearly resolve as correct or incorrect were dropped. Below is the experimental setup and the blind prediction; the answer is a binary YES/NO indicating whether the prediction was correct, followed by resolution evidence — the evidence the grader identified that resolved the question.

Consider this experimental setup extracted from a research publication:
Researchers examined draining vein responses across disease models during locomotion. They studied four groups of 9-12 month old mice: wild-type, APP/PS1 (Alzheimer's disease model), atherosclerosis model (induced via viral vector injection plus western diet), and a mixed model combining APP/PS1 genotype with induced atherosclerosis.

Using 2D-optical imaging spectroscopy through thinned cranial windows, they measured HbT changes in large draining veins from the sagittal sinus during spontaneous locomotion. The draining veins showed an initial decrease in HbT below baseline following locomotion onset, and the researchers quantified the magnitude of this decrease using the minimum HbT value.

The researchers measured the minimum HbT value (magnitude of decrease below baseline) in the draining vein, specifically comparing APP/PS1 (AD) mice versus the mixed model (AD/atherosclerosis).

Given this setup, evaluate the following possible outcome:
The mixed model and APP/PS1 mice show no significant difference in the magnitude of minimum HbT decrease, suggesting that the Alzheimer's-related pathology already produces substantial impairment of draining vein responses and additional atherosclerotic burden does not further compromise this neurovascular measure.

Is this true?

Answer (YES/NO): NO